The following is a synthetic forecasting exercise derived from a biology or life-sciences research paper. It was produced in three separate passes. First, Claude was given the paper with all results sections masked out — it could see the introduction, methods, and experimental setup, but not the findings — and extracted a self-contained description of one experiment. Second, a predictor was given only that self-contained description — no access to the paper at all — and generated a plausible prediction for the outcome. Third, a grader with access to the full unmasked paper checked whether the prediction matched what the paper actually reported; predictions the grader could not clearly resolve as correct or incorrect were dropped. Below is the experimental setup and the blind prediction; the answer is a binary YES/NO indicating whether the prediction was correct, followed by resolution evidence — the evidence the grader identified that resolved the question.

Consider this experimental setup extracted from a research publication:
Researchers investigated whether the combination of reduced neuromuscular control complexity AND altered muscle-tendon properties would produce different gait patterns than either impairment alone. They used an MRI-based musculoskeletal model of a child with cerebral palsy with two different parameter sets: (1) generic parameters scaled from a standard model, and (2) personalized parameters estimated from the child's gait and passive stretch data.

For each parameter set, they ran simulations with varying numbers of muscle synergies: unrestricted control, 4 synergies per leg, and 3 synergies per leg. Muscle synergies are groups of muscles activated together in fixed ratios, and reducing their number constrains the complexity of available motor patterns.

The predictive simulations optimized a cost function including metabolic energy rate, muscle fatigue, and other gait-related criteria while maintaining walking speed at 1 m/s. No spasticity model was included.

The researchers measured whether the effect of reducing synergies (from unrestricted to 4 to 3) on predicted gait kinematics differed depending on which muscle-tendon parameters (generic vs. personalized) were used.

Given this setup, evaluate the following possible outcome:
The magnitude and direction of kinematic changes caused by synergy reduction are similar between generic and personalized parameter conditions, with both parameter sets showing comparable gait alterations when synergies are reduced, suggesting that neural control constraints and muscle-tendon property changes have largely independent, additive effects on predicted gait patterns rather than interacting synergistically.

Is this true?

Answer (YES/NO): NO